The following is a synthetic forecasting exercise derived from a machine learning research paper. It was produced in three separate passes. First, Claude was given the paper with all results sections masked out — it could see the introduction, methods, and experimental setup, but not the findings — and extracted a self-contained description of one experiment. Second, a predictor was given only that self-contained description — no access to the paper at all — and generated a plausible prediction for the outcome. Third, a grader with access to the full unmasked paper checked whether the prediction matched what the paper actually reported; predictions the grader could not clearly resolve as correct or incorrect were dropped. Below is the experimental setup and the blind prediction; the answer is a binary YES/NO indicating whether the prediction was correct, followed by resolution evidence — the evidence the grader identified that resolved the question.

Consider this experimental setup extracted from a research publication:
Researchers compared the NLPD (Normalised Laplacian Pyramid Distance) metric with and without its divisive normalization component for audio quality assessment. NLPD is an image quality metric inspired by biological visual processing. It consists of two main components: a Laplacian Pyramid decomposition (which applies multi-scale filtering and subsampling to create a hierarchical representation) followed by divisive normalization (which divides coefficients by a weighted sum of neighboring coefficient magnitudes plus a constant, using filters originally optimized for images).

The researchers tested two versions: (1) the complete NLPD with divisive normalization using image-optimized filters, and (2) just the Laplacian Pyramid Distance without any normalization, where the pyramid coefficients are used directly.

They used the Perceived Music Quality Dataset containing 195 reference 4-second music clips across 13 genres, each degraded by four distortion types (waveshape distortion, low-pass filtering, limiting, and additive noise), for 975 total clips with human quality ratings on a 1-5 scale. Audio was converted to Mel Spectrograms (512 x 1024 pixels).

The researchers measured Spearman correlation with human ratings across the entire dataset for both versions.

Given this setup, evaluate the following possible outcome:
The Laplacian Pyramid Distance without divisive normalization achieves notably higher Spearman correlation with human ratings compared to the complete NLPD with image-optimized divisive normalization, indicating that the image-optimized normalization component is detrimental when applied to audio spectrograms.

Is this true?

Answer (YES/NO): NO